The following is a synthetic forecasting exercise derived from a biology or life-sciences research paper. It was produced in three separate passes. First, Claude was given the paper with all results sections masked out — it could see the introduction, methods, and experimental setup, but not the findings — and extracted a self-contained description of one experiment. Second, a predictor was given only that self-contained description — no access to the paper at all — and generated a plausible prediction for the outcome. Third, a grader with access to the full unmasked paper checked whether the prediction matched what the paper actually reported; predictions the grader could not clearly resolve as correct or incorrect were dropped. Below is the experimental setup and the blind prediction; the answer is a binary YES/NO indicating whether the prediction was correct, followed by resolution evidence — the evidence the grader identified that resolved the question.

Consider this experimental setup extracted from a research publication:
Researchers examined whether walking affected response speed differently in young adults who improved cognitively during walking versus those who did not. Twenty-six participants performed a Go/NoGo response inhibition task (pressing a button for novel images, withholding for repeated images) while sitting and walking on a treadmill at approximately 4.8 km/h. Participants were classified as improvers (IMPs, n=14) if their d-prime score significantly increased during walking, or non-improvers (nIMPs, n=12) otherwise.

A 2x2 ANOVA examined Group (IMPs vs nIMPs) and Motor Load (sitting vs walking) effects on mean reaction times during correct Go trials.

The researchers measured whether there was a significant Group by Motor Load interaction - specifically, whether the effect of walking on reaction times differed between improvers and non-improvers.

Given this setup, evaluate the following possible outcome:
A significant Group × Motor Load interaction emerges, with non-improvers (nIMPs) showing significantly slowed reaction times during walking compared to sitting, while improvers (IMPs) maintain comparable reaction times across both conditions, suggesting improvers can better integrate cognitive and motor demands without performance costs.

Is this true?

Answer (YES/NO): NO